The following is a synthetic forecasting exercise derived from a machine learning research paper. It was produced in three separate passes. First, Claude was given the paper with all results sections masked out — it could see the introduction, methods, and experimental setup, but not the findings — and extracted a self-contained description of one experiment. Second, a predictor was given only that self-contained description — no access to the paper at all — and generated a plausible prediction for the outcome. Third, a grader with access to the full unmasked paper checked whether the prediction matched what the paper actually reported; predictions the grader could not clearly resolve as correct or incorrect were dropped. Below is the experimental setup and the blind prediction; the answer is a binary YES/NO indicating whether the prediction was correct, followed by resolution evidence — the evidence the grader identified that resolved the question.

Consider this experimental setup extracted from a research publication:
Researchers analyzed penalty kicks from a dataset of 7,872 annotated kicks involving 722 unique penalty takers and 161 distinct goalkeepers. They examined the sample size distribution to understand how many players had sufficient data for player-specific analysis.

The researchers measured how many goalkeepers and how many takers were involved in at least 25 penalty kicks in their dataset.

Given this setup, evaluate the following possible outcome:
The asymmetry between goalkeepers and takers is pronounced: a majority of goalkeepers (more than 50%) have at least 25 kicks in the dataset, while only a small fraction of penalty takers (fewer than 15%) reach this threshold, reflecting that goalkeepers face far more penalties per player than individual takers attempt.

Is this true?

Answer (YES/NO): NO